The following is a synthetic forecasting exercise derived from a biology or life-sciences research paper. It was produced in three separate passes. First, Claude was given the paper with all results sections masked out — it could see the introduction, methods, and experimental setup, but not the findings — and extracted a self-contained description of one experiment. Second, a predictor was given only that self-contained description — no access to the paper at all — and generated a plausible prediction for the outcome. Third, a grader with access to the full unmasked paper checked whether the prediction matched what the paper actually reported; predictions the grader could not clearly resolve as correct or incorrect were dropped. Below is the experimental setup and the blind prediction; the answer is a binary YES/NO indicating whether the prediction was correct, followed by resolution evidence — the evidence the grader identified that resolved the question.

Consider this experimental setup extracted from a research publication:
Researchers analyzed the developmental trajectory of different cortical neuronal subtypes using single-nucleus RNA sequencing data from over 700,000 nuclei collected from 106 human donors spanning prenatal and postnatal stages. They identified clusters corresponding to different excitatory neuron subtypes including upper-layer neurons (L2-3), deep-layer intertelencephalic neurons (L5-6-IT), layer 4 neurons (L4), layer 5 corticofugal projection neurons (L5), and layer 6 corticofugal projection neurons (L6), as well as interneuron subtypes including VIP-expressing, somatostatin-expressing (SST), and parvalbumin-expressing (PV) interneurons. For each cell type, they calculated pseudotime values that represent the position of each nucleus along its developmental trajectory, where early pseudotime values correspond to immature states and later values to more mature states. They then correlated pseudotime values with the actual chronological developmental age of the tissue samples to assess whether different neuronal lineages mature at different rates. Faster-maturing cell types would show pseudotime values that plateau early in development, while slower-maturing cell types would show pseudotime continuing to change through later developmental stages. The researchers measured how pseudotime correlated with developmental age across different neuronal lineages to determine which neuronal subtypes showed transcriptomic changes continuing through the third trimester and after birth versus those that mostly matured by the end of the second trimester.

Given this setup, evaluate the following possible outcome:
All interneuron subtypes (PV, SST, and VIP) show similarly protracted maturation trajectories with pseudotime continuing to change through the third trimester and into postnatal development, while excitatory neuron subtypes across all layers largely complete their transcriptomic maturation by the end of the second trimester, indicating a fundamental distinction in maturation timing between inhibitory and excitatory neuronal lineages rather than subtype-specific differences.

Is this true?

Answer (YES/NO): NO